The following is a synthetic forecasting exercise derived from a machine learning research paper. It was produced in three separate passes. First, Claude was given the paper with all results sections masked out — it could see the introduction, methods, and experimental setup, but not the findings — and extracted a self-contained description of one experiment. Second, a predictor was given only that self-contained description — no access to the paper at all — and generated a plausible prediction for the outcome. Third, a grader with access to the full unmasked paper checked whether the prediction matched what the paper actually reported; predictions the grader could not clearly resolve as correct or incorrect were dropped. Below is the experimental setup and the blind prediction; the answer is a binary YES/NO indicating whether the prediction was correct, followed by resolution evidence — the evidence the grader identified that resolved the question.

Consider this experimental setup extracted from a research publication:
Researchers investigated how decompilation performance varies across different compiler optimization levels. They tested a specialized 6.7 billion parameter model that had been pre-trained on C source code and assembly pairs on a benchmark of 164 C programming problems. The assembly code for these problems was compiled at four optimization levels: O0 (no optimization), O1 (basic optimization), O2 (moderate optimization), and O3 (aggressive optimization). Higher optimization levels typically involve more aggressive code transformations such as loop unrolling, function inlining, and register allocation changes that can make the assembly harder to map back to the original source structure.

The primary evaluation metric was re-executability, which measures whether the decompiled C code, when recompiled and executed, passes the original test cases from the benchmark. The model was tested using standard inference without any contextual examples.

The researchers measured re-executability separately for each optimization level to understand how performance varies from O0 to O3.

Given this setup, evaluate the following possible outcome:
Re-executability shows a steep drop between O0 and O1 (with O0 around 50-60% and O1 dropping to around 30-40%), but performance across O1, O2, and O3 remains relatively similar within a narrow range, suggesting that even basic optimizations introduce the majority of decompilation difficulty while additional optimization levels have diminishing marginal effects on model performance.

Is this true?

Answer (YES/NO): NO